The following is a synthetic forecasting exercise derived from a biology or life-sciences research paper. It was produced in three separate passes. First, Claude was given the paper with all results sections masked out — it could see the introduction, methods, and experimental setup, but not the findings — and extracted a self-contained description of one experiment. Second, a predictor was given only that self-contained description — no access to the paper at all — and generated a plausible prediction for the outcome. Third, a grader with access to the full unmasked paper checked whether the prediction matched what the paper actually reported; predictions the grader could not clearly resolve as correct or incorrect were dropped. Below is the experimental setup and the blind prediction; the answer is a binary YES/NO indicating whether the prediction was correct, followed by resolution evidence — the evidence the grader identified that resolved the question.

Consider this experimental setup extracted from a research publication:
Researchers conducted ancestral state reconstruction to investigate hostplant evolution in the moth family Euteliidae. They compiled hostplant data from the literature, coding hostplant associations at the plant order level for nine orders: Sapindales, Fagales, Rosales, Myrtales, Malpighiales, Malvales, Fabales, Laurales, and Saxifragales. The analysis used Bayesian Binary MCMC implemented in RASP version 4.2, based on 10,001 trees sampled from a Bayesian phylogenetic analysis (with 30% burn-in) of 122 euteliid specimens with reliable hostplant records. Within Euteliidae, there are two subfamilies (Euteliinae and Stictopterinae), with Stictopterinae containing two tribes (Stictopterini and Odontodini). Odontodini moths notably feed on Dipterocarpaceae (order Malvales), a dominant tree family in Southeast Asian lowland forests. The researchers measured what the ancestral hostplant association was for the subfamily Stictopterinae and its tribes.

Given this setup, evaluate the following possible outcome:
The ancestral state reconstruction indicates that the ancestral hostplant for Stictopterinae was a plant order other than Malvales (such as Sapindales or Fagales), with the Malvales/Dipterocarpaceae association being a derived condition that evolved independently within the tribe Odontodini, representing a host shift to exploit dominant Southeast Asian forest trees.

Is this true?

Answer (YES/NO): YES